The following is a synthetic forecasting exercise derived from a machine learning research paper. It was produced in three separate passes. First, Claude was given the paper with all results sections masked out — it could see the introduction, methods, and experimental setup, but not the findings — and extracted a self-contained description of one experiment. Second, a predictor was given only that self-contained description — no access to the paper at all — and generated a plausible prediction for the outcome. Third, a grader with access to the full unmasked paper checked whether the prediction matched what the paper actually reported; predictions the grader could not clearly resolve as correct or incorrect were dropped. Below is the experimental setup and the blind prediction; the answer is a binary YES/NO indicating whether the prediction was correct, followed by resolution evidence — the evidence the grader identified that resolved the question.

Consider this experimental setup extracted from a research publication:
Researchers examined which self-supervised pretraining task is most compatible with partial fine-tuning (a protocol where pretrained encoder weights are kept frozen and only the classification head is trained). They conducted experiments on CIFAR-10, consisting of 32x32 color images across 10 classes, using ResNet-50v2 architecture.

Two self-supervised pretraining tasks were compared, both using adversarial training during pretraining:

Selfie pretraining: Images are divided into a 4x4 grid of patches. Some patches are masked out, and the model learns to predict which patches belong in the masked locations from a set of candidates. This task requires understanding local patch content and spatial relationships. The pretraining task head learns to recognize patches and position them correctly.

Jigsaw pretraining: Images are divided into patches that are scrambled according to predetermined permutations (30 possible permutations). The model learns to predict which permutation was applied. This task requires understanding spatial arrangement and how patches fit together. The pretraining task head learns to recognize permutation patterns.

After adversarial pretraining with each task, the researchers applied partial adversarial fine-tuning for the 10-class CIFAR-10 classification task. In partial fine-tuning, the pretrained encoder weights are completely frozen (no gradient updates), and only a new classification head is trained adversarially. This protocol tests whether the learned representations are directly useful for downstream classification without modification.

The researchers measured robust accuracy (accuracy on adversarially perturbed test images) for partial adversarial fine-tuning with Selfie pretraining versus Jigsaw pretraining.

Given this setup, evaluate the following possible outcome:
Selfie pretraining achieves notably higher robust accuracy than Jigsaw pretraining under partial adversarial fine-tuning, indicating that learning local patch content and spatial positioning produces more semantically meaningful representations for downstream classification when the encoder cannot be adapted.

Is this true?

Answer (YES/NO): YES